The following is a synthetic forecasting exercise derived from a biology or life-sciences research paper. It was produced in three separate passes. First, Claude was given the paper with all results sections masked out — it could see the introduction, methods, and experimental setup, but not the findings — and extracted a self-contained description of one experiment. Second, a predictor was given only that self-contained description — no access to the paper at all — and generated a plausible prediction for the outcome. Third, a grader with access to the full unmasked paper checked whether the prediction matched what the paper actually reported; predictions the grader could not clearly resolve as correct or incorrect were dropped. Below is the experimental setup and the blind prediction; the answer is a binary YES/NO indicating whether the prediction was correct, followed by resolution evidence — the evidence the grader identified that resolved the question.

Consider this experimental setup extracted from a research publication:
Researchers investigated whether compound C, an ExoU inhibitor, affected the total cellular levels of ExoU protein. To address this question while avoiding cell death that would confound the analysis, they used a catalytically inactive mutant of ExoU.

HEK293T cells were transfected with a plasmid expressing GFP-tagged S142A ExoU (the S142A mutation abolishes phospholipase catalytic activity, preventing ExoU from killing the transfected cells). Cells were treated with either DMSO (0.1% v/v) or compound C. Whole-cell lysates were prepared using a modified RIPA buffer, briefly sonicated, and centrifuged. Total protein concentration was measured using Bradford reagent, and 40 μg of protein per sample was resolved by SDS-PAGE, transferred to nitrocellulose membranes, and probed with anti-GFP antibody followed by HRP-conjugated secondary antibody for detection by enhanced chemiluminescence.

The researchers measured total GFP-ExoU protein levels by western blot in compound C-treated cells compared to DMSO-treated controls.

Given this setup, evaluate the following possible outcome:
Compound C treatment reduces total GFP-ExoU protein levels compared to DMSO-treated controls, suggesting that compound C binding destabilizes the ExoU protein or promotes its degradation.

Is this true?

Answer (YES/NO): YES